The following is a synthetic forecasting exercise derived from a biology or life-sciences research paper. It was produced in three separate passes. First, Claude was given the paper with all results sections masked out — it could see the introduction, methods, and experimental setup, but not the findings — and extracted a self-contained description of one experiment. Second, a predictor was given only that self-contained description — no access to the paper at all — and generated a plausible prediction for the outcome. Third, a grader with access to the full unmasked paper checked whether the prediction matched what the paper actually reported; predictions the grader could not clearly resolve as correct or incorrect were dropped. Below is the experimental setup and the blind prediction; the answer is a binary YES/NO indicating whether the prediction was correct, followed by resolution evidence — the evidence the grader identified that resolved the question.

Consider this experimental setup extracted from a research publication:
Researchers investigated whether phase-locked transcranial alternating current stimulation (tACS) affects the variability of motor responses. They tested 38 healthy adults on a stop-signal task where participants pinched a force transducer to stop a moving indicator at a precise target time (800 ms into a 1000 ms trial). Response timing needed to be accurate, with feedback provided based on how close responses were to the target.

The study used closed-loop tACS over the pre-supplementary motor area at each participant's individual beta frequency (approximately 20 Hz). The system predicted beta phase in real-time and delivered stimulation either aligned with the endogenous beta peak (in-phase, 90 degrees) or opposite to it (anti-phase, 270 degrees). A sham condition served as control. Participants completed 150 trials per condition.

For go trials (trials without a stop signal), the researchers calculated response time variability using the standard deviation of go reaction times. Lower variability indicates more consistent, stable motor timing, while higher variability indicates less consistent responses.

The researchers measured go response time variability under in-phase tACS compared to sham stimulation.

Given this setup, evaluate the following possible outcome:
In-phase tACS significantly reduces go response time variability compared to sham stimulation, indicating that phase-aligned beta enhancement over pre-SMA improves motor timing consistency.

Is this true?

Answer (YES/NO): YES